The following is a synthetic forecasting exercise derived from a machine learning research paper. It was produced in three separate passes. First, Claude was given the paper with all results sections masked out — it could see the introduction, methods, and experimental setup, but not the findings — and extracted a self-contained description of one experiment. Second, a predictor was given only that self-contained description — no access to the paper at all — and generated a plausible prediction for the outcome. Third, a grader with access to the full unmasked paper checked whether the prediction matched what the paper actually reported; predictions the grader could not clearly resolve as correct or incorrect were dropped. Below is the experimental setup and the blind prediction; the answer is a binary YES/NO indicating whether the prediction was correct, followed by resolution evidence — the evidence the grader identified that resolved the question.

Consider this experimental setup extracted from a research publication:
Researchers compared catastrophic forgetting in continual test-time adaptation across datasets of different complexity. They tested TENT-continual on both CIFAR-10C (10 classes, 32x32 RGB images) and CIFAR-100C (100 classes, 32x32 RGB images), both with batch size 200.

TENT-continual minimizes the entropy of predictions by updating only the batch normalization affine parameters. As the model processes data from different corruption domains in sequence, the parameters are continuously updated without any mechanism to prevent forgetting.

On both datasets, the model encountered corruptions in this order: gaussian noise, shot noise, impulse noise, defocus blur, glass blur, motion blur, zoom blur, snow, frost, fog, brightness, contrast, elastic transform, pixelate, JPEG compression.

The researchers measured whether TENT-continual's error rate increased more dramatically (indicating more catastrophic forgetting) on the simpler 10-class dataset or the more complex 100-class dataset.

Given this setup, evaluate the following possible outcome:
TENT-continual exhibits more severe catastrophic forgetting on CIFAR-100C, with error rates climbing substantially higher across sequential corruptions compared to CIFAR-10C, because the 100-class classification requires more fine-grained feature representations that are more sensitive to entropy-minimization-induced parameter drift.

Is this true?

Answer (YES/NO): YES